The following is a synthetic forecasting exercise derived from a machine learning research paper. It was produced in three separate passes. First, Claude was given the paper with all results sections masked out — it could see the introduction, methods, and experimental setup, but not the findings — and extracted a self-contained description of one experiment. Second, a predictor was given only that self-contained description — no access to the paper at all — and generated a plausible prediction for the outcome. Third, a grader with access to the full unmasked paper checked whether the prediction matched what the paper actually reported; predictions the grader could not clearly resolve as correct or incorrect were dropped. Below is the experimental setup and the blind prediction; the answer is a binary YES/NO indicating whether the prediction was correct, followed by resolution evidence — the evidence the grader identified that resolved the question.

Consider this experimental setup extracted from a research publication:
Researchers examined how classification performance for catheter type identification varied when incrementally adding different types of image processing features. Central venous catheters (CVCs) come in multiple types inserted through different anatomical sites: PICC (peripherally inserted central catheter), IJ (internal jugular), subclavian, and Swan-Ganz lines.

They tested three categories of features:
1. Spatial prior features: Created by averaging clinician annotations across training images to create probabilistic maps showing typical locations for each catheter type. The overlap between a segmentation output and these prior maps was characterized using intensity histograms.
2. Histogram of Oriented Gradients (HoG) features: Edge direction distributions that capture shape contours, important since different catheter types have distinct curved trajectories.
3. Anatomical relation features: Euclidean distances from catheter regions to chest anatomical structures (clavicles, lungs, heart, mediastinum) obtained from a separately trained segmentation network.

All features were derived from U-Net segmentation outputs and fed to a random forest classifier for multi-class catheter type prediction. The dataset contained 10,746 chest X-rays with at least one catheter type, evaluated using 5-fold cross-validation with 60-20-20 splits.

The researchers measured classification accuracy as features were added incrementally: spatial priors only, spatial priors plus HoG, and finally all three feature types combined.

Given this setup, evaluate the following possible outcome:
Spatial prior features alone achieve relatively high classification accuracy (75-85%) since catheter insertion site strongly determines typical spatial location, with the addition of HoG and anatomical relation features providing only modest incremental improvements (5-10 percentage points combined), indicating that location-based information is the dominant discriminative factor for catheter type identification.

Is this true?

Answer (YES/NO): NO